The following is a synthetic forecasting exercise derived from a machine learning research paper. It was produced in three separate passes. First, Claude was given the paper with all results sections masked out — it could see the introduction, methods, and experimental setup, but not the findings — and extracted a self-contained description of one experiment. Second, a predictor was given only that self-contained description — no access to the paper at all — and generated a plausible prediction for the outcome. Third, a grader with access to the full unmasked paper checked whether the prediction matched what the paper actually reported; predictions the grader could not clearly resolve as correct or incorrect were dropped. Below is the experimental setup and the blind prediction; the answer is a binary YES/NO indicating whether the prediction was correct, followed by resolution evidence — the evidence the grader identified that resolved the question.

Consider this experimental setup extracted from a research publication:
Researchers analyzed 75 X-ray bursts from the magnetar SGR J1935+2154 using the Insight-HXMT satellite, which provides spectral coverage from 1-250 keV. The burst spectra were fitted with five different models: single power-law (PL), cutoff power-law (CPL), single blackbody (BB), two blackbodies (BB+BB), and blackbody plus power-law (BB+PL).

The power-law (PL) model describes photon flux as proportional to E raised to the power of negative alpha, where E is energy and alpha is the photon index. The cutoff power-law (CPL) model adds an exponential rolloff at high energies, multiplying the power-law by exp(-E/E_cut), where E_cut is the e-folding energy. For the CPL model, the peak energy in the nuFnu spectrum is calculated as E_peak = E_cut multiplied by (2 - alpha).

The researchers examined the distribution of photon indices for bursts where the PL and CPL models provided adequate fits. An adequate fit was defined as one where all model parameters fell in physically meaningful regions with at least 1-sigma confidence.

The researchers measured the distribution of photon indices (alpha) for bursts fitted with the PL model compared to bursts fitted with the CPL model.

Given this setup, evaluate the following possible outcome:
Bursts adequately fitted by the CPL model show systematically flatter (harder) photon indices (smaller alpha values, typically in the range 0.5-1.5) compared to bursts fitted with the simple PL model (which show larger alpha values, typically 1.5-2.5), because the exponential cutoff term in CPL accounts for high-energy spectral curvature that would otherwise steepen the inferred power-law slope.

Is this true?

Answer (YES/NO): YES